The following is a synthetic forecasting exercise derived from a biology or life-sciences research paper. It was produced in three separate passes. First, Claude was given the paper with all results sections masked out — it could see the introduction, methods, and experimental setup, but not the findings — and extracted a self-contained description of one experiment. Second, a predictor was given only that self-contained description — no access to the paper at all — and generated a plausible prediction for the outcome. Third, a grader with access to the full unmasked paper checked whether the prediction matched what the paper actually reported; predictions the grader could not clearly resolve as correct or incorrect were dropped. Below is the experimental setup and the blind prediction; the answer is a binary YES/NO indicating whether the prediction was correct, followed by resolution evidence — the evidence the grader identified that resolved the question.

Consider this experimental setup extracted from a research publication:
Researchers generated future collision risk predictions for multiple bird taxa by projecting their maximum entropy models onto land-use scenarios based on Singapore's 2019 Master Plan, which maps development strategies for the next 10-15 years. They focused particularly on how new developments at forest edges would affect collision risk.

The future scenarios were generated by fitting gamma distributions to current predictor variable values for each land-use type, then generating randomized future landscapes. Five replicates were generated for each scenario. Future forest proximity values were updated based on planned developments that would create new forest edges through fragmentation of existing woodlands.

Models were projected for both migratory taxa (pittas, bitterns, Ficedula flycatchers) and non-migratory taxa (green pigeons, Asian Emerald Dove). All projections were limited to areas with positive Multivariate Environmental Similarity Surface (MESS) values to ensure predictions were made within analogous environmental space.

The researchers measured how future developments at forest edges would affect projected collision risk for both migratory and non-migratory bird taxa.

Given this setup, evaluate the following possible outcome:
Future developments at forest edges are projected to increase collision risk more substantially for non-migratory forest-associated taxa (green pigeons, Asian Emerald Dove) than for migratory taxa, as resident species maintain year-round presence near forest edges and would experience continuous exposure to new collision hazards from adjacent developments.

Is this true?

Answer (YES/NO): YES